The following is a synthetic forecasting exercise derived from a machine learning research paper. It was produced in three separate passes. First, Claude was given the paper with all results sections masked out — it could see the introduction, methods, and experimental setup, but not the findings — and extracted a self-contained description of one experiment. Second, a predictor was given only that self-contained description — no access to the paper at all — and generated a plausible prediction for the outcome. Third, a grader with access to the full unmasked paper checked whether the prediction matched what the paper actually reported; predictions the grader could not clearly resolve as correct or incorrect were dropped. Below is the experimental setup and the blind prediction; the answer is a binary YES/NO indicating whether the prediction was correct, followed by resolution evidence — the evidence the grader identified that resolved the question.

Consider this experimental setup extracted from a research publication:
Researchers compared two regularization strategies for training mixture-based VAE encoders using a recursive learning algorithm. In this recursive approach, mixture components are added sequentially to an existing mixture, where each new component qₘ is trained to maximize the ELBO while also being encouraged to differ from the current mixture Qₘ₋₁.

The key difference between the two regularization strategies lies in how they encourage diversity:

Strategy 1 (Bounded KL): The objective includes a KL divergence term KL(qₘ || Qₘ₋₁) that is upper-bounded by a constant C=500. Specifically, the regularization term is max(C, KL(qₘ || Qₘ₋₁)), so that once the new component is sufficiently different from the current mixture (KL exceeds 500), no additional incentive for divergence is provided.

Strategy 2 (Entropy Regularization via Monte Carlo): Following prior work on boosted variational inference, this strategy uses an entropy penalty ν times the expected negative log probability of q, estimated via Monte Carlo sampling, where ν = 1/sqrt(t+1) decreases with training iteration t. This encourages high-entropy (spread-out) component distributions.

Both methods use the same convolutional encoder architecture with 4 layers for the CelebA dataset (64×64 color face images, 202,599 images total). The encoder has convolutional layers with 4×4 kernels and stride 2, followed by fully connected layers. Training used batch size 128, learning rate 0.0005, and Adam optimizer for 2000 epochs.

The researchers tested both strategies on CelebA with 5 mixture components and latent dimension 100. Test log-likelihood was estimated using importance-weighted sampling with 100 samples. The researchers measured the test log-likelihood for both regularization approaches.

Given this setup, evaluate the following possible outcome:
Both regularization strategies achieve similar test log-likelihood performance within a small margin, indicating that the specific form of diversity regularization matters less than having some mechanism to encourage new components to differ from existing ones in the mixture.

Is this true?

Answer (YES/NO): NO